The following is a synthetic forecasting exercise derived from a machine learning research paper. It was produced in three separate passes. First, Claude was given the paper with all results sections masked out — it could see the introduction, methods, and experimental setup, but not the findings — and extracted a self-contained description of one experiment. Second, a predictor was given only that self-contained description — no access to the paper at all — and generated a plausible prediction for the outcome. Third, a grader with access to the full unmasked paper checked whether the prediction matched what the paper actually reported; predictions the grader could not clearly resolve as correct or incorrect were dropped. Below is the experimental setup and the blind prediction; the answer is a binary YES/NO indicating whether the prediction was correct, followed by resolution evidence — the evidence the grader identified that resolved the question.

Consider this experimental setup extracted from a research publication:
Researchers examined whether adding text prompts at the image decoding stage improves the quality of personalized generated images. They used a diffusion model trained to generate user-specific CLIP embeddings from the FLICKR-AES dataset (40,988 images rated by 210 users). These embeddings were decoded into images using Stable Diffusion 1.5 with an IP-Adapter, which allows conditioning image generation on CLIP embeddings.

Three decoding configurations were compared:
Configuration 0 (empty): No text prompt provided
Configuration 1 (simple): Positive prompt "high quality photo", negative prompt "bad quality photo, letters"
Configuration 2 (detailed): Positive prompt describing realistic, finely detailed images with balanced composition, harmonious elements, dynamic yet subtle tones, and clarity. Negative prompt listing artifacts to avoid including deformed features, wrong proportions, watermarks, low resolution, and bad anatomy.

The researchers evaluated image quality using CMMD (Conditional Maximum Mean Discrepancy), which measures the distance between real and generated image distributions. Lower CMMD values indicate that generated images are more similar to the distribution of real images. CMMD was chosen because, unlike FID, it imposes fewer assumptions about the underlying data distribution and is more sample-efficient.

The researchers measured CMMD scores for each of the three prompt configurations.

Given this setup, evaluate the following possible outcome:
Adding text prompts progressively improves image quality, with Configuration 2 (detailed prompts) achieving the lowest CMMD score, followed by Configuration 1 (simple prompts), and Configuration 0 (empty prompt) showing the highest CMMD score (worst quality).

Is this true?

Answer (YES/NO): NO